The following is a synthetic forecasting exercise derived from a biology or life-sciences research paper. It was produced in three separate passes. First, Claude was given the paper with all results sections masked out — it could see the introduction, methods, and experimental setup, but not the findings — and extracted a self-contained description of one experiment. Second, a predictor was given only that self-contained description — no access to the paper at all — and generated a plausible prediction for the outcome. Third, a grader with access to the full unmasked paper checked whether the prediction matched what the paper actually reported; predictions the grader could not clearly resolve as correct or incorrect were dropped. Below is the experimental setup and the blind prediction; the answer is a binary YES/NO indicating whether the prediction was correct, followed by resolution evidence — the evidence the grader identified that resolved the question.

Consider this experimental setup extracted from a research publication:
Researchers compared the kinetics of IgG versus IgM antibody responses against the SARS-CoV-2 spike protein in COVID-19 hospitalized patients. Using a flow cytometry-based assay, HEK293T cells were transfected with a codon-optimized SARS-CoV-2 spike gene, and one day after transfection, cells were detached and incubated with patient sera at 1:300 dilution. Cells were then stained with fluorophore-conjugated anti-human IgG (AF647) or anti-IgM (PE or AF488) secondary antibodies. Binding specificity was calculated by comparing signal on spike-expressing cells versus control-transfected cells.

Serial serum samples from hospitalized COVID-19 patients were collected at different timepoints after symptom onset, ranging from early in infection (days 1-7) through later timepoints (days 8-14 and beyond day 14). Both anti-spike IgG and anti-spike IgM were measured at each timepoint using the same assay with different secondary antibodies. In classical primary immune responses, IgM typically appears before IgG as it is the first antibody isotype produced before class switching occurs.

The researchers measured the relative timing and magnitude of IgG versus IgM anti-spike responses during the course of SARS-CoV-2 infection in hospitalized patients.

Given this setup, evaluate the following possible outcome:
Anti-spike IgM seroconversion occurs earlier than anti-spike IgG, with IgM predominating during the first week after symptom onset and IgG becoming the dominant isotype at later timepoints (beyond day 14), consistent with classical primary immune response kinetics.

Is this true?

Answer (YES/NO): NO